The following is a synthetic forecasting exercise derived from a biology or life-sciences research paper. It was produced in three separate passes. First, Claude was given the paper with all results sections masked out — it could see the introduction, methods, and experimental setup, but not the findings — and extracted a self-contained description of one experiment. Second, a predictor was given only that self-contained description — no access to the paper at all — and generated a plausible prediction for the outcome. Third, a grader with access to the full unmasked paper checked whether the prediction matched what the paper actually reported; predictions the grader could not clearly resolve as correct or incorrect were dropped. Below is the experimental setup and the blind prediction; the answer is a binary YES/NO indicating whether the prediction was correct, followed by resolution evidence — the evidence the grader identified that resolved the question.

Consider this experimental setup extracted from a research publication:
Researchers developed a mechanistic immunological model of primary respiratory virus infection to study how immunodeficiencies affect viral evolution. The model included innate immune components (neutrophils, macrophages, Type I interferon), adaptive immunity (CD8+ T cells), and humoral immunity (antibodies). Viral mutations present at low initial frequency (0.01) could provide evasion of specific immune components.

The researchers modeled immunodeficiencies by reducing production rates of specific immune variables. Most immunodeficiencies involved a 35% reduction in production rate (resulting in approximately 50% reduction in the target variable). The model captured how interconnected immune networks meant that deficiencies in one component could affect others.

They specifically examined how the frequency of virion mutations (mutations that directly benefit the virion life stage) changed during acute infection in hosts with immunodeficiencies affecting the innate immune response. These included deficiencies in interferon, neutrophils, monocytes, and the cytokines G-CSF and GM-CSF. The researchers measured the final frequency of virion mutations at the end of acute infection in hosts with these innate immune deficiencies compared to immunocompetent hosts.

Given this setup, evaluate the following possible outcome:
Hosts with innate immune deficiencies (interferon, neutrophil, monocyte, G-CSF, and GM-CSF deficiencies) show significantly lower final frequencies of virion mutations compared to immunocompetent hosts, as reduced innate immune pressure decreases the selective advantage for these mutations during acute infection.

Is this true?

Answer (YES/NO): NO